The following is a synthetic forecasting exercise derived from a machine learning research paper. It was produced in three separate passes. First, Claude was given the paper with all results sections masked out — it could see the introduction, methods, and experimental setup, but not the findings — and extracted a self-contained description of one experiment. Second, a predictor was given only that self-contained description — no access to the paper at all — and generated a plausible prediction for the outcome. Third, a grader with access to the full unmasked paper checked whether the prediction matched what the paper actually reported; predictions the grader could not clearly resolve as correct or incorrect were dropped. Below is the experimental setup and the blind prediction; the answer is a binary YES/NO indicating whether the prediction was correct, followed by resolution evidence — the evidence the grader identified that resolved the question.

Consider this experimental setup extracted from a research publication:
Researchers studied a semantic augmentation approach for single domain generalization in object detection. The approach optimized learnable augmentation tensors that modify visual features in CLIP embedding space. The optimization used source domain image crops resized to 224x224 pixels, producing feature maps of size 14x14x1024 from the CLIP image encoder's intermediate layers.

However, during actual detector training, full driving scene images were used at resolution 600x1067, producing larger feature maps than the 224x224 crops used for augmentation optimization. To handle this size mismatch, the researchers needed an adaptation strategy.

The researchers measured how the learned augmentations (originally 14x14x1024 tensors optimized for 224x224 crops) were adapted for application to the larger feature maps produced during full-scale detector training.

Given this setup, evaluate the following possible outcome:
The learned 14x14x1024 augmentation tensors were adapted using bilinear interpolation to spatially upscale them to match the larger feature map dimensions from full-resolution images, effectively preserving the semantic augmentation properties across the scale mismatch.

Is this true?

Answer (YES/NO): NO